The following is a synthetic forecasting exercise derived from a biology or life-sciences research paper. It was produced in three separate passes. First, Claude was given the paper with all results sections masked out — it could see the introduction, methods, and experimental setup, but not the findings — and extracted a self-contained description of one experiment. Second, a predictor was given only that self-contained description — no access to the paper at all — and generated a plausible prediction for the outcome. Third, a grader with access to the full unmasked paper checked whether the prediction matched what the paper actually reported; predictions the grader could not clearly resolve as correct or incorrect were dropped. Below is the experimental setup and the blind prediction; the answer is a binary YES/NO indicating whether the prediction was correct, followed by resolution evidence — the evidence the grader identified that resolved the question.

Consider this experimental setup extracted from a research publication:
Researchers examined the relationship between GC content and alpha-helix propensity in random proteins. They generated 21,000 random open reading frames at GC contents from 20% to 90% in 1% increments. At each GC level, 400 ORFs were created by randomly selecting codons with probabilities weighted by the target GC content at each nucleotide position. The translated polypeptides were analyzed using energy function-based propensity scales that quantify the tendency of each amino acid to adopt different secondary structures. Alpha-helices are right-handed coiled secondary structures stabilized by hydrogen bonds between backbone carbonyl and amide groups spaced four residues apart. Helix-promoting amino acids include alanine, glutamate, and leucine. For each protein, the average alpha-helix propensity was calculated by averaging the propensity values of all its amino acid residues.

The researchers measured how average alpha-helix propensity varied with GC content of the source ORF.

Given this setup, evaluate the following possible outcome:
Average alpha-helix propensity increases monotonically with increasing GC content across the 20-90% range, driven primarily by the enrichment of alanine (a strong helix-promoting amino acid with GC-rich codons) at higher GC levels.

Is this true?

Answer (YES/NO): NO